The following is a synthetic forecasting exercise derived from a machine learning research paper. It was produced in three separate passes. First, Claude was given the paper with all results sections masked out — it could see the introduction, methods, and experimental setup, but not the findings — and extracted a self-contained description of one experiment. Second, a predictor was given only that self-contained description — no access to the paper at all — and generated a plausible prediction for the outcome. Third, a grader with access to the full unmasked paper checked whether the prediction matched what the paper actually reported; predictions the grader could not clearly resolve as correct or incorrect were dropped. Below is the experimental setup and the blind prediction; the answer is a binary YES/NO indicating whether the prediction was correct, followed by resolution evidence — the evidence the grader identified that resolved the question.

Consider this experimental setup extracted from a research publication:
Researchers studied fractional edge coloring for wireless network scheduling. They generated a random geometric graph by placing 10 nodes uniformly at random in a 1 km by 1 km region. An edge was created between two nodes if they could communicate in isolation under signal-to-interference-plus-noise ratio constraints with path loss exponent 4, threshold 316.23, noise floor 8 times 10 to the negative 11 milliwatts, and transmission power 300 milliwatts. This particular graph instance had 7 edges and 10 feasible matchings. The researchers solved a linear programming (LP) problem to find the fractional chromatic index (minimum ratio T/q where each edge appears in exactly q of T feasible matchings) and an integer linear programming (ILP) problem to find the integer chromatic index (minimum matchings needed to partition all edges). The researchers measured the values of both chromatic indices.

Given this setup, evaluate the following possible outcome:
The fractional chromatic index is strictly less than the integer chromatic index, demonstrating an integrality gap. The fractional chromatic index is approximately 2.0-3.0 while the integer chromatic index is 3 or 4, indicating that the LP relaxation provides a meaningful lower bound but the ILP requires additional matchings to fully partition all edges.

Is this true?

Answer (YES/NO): NO